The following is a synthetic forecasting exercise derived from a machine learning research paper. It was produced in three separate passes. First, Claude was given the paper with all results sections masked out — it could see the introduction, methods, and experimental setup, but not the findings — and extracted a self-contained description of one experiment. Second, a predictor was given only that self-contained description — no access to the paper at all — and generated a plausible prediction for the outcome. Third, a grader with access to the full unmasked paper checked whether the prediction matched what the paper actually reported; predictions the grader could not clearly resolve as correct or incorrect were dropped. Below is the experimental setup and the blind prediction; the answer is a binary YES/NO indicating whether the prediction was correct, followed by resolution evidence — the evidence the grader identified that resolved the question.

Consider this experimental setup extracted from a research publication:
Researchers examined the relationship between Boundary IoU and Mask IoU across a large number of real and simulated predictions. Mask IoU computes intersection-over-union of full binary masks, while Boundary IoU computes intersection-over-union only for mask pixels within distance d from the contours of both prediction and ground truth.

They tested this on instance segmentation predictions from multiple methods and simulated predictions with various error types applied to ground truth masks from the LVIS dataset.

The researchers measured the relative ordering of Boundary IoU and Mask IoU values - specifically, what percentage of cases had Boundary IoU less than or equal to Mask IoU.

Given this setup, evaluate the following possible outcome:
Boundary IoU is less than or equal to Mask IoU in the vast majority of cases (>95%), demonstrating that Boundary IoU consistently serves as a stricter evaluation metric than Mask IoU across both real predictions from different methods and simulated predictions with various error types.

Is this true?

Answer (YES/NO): YES